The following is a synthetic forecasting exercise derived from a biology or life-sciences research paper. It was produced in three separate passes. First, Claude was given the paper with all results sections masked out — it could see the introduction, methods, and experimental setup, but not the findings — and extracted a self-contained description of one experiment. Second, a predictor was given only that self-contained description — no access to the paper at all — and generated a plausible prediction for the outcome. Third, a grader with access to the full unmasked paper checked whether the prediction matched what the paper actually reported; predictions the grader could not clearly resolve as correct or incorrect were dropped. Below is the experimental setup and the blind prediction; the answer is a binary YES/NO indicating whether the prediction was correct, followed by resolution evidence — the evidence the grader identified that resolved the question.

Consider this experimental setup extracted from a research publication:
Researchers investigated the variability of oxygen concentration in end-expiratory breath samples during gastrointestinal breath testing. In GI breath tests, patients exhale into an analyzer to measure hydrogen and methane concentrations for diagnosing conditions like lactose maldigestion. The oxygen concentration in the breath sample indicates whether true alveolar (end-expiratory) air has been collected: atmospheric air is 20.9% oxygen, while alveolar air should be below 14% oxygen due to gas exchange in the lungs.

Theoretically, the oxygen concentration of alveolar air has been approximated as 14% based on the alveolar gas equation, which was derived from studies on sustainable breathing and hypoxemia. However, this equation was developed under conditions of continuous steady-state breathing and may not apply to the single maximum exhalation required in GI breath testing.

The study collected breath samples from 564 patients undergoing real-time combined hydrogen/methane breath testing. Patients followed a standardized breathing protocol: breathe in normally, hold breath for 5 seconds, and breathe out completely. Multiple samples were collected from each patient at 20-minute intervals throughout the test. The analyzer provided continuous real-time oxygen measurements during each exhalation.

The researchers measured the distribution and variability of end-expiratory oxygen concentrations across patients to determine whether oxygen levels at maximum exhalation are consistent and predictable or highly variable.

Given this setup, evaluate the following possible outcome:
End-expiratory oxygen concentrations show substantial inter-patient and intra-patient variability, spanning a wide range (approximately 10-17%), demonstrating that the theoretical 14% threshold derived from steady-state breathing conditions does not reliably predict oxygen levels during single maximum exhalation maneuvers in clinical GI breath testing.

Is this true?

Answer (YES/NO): YES